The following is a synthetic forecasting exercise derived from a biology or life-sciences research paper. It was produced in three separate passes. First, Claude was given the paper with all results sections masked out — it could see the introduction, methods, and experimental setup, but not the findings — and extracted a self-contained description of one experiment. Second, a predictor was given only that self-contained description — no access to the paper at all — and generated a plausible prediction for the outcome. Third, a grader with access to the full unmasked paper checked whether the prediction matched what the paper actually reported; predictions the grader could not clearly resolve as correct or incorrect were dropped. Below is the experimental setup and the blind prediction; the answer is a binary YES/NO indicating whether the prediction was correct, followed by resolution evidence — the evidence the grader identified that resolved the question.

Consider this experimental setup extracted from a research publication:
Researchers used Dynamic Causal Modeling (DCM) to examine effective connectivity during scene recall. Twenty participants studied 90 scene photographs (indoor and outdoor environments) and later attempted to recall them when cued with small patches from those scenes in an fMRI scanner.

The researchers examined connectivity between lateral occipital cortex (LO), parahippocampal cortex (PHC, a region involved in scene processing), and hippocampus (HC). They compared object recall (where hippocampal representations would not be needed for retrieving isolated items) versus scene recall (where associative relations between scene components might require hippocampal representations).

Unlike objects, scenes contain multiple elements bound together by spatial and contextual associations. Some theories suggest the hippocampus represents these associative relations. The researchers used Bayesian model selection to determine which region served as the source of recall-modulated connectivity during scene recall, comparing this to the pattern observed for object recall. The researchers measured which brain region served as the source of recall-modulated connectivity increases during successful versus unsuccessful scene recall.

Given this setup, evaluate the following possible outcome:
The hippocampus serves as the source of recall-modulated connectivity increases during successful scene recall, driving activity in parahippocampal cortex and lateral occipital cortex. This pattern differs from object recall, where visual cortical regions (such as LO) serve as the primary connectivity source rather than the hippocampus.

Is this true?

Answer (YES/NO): NO